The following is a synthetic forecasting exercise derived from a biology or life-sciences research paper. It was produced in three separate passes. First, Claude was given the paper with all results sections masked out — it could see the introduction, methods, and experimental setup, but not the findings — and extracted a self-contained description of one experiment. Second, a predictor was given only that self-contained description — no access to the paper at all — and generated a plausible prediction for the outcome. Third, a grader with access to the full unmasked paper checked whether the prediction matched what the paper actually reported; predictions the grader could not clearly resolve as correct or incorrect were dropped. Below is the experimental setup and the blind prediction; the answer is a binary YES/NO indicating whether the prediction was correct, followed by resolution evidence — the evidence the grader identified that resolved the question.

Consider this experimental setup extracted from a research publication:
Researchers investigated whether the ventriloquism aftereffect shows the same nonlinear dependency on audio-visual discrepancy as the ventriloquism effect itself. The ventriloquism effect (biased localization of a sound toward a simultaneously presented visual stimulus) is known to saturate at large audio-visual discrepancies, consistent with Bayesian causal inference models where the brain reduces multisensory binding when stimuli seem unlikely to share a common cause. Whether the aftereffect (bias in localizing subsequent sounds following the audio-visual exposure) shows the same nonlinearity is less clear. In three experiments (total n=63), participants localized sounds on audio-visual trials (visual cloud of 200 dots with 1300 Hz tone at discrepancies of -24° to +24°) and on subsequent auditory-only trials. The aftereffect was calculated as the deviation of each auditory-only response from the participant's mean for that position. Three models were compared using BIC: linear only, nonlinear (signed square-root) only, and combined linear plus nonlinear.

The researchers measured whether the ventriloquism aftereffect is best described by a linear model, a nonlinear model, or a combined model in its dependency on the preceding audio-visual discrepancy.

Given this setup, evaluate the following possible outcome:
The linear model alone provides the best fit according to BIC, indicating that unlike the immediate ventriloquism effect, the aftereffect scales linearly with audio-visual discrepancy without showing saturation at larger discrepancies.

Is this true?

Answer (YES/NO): YES